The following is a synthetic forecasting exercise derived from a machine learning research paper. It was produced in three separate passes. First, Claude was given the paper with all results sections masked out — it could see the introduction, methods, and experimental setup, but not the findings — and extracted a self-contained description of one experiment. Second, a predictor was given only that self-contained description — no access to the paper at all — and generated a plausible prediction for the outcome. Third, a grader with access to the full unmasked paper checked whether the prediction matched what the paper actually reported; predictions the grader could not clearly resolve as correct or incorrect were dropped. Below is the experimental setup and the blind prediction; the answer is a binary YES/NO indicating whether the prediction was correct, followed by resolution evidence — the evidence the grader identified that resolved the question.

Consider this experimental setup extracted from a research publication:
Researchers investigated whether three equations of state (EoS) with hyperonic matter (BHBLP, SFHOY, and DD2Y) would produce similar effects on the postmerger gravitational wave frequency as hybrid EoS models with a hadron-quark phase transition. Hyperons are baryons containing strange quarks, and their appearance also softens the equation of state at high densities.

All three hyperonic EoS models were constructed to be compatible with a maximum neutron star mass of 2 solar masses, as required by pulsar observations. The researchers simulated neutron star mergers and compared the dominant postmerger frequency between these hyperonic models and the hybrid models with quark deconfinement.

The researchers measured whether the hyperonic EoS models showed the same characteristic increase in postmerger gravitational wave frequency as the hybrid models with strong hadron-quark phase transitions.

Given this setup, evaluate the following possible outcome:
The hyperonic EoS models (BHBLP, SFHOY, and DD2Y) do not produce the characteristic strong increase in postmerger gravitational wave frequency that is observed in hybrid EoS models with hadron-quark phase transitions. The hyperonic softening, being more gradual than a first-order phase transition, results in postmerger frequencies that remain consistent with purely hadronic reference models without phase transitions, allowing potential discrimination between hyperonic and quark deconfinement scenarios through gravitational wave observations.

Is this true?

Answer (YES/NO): YES